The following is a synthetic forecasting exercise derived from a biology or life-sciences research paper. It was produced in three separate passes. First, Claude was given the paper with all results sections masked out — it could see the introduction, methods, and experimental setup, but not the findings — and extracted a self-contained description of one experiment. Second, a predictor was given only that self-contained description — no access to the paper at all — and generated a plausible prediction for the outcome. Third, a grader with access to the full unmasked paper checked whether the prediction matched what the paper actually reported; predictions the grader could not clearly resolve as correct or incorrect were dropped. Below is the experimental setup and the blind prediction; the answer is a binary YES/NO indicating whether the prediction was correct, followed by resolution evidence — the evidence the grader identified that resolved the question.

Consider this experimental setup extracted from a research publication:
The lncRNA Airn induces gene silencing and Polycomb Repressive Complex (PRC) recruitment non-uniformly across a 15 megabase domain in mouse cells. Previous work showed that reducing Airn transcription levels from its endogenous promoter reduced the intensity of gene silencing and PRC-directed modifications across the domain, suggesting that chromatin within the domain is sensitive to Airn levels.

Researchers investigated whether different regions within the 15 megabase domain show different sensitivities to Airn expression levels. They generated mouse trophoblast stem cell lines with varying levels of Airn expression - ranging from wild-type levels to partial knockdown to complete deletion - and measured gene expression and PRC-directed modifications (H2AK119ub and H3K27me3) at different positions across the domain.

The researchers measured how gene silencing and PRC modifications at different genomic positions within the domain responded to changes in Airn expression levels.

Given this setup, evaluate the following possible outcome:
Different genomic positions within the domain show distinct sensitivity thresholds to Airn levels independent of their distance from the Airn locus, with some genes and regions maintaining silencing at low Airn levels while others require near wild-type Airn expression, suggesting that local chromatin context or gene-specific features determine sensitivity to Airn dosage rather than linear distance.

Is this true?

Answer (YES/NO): YES